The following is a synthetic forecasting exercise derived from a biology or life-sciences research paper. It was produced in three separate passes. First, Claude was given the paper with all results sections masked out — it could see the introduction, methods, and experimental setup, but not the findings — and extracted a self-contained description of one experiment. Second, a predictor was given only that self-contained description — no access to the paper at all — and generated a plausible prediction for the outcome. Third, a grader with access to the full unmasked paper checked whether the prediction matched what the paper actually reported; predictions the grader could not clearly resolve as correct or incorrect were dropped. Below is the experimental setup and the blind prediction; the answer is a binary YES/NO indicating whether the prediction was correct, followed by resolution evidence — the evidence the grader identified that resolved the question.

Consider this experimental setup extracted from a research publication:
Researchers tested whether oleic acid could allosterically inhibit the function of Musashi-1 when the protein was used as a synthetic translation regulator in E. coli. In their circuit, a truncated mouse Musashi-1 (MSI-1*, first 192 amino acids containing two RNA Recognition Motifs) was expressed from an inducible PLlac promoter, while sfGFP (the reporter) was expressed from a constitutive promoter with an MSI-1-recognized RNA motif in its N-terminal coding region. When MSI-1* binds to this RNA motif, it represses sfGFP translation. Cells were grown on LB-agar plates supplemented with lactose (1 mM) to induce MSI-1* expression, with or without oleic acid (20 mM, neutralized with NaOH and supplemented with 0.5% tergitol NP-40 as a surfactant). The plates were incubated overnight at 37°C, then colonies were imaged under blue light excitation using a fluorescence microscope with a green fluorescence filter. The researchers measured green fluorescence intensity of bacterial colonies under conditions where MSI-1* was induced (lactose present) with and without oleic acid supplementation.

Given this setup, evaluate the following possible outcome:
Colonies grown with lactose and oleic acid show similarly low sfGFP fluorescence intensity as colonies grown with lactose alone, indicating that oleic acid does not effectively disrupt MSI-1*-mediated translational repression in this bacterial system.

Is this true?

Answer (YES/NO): NO